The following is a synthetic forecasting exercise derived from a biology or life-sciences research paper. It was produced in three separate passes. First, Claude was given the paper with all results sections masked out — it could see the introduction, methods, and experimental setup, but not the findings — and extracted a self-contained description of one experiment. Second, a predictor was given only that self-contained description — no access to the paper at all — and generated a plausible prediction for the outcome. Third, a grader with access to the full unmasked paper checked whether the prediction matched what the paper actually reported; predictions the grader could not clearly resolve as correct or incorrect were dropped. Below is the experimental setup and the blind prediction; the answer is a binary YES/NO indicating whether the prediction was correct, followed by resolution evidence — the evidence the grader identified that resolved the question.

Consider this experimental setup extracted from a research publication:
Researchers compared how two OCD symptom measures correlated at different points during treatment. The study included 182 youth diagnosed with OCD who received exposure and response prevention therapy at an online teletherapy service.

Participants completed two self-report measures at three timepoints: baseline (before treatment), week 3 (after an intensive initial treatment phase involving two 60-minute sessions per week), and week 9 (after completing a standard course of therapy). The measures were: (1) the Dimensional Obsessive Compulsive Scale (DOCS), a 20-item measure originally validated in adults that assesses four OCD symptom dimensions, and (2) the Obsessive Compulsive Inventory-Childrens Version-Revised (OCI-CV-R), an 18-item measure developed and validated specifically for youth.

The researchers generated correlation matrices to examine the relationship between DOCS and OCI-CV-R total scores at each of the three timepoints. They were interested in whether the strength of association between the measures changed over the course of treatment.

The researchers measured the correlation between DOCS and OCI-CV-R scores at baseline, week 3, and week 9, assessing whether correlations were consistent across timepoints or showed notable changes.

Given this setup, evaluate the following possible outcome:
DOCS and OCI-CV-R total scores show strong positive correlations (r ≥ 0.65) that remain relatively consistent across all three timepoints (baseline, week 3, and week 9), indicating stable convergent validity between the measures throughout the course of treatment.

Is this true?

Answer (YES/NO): YES